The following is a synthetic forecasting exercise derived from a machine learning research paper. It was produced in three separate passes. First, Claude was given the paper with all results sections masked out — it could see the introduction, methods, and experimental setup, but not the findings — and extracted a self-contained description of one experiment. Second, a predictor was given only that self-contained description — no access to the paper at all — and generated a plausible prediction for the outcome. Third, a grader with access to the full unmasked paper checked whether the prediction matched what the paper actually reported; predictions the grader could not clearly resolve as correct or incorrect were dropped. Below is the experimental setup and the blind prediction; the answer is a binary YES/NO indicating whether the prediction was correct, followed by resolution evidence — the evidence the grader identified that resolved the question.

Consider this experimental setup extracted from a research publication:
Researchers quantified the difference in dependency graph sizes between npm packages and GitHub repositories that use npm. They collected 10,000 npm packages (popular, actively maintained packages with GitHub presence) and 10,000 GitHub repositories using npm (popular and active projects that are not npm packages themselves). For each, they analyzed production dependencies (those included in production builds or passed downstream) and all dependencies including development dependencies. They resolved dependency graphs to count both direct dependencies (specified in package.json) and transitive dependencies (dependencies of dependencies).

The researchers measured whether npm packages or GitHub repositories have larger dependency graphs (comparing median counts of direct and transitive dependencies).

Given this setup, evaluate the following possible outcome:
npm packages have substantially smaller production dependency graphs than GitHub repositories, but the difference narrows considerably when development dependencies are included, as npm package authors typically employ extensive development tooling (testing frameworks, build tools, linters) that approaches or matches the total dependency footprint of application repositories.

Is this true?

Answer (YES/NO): NO